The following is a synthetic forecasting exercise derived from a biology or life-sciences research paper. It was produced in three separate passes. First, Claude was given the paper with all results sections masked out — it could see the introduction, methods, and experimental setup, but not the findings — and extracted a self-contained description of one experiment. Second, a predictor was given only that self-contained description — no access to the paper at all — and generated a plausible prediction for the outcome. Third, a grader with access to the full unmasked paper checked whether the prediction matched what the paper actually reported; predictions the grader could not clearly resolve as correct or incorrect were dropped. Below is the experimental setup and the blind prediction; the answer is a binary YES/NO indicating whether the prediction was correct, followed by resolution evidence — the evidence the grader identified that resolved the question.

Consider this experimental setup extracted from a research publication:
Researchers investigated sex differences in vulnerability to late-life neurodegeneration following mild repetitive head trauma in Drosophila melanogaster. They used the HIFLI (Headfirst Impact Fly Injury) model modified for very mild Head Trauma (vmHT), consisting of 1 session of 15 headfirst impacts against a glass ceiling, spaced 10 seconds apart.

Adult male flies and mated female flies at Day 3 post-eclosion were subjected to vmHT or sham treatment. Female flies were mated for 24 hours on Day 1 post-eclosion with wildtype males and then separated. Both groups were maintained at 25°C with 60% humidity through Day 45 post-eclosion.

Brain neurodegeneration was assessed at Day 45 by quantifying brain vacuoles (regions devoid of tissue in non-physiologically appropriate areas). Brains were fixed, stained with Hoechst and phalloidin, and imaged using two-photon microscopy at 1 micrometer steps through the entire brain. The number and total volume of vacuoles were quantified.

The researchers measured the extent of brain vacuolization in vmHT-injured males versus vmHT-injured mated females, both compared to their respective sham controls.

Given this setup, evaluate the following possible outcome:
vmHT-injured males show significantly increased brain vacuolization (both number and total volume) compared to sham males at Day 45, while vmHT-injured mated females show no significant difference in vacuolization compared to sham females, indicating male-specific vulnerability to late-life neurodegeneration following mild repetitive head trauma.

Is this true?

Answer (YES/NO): NO